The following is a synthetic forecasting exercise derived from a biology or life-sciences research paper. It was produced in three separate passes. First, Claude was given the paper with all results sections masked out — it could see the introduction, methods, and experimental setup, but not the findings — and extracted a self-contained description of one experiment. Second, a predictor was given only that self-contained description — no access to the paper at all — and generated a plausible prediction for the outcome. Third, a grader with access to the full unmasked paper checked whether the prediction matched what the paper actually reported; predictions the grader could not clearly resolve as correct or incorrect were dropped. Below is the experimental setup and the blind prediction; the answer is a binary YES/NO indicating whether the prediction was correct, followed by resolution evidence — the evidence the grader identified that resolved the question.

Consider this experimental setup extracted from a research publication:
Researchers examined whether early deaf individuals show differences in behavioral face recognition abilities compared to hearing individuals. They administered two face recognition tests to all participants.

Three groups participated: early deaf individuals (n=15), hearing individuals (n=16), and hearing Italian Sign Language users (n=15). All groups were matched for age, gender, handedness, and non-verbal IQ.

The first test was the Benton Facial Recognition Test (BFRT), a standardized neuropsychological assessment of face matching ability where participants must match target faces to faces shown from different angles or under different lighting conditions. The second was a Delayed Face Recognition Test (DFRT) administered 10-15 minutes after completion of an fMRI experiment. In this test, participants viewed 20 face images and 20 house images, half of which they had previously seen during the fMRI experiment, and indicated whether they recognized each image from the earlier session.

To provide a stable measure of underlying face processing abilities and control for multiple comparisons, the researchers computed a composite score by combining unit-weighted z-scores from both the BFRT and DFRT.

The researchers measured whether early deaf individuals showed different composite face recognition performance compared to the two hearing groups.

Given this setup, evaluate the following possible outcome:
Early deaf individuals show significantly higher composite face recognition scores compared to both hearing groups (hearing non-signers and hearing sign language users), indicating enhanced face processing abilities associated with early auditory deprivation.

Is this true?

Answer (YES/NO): NO